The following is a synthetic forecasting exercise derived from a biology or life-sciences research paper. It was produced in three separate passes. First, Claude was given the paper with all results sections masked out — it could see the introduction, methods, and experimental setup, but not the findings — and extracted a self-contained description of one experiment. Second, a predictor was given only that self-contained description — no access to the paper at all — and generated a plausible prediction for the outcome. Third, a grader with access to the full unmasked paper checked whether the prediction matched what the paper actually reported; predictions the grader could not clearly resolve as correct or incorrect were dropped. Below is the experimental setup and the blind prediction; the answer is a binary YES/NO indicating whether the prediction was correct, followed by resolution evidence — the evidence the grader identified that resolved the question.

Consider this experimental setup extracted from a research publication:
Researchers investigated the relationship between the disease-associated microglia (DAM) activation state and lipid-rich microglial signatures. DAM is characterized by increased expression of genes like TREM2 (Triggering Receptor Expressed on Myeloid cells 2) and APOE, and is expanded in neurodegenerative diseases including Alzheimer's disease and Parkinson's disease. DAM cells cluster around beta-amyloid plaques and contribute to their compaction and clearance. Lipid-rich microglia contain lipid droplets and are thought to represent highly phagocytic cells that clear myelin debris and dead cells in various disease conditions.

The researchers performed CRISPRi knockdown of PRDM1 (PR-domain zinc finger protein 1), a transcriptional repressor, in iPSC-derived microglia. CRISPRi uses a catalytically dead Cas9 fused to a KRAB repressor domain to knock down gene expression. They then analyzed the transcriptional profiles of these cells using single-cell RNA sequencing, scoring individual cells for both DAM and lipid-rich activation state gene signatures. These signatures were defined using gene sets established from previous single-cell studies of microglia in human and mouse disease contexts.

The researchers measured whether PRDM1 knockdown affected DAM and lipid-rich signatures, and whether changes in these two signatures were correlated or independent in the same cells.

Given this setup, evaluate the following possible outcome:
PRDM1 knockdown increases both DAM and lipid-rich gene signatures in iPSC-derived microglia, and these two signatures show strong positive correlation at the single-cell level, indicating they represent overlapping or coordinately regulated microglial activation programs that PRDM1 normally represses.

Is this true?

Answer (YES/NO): YES